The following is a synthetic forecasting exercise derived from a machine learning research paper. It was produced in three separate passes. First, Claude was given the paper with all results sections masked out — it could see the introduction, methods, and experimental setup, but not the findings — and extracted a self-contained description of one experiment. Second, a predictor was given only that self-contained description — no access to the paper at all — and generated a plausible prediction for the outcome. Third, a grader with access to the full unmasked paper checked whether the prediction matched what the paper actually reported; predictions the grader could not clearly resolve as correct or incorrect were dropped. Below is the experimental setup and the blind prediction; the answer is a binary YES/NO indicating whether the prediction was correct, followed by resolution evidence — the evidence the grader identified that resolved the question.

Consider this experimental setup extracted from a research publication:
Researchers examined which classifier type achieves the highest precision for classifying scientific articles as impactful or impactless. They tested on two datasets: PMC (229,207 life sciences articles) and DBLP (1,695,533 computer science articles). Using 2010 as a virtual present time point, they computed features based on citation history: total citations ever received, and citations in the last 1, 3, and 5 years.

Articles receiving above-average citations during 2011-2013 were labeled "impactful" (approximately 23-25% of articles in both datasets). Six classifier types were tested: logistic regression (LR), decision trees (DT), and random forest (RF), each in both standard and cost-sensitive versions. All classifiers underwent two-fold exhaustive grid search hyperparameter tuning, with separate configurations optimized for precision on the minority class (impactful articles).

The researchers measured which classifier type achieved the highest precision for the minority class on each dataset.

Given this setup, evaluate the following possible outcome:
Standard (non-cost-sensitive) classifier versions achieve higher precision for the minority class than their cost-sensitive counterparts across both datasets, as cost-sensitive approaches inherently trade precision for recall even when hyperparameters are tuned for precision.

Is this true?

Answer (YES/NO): YES